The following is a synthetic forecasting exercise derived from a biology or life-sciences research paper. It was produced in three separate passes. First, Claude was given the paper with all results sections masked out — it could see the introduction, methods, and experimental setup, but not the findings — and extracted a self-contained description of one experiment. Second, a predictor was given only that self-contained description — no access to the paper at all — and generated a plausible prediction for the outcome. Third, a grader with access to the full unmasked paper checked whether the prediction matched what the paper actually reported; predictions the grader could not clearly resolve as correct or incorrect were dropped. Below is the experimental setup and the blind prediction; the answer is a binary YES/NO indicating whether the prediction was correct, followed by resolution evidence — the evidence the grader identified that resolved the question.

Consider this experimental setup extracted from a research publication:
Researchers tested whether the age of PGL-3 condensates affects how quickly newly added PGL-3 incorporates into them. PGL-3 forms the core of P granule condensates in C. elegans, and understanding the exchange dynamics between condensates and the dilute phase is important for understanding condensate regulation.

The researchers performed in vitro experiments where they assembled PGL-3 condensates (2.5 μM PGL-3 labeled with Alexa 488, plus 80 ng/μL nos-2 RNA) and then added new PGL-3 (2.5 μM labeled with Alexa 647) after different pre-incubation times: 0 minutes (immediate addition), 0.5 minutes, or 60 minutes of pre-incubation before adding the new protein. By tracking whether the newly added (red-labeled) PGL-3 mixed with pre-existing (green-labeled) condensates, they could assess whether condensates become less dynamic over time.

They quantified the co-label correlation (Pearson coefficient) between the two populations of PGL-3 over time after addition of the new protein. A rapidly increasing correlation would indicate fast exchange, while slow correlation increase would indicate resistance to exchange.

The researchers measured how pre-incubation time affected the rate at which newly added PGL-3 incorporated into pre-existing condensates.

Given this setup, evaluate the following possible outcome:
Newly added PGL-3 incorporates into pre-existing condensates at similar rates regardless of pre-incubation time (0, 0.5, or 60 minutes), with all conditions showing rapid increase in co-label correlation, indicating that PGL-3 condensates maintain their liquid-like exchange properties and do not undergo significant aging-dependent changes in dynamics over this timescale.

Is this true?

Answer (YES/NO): NO